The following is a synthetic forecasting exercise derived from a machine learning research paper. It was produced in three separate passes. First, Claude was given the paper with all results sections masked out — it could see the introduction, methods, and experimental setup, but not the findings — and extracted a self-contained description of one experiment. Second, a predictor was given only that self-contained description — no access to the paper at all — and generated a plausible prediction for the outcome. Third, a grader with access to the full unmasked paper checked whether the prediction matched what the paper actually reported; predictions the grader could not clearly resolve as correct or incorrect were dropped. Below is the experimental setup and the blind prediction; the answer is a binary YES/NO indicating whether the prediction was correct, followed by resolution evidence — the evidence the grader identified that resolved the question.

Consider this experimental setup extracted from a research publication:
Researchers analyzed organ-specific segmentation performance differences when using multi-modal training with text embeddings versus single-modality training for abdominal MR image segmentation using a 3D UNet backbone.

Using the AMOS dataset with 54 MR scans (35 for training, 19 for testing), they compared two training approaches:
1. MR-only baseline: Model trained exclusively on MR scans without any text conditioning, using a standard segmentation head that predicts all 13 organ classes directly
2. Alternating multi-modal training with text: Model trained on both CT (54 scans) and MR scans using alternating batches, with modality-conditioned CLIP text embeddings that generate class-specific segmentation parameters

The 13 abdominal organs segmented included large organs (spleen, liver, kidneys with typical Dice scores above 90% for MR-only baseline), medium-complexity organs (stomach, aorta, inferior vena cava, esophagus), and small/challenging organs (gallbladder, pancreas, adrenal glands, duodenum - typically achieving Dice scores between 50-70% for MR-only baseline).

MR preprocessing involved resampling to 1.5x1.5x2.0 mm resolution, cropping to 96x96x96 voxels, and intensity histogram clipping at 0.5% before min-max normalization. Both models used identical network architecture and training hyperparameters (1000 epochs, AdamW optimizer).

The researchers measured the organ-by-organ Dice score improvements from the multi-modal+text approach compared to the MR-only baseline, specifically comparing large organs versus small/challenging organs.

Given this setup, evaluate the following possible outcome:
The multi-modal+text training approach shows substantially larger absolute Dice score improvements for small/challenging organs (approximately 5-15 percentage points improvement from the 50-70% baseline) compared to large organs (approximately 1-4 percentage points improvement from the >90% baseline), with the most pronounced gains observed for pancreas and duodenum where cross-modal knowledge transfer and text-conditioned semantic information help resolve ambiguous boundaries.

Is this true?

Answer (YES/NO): NO